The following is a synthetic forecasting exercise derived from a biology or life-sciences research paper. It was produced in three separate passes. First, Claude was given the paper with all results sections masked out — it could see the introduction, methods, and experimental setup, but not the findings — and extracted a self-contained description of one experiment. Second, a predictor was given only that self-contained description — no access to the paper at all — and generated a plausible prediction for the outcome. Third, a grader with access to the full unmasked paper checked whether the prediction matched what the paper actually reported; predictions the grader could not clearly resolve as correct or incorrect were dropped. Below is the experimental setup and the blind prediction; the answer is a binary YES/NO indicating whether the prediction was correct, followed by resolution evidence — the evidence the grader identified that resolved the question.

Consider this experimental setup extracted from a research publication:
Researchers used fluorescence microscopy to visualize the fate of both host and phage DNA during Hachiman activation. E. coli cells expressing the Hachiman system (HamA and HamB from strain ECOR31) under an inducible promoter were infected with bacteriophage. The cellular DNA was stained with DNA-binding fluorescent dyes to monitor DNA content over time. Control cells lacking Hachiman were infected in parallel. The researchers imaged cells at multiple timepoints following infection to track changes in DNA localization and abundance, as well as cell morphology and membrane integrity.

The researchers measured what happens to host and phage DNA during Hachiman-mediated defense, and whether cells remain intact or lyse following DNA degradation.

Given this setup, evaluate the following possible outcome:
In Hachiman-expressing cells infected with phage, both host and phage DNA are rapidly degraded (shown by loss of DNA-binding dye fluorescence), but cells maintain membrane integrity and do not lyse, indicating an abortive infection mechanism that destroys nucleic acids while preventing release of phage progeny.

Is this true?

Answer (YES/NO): YES